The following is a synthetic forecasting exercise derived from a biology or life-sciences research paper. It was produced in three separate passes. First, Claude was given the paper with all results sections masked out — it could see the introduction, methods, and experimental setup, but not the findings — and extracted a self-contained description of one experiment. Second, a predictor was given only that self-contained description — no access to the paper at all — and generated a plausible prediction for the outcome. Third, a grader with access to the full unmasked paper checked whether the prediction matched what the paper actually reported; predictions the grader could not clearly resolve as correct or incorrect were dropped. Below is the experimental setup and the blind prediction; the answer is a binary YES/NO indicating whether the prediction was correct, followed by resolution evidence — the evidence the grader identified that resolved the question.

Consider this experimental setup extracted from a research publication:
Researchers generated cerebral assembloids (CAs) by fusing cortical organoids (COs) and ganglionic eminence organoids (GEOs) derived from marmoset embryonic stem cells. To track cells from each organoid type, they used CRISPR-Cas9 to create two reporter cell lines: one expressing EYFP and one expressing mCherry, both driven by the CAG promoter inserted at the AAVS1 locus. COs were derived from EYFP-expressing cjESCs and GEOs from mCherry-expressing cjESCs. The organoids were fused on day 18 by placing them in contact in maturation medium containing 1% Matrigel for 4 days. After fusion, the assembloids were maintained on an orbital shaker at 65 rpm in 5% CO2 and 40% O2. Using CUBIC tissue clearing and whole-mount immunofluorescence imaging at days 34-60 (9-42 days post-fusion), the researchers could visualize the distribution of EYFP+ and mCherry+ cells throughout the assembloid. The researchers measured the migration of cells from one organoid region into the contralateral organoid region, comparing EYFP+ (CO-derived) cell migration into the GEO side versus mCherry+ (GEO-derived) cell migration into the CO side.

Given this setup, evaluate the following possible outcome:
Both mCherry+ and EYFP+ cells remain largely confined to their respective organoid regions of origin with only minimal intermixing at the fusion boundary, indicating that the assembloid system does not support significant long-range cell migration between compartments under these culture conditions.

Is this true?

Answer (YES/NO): NO